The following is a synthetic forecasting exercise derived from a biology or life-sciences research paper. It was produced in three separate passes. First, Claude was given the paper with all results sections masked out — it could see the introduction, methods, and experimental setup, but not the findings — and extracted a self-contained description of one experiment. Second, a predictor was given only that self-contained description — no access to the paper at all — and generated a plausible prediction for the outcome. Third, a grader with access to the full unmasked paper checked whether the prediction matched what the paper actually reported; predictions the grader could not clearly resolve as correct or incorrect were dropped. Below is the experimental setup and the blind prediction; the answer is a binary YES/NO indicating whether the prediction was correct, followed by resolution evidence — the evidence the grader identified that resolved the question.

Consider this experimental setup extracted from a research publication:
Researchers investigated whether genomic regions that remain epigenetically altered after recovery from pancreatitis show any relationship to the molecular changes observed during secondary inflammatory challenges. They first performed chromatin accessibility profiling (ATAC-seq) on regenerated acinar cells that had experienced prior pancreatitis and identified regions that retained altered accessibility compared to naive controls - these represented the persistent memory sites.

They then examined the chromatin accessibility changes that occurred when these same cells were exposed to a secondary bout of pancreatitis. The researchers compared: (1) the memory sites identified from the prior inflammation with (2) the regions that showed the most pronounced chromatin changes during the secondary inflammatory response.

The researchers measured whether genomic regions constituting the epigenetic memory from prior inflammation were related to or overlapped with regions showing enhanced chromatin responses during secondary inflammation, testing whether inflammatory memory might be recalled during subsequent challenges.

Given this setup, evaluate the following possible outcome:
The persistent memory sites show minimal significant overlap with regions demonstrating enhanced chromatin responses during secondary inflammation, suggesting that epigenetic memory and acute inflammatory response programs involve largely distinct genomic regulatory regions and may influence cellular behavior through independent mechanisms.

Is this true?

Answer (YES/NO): NO